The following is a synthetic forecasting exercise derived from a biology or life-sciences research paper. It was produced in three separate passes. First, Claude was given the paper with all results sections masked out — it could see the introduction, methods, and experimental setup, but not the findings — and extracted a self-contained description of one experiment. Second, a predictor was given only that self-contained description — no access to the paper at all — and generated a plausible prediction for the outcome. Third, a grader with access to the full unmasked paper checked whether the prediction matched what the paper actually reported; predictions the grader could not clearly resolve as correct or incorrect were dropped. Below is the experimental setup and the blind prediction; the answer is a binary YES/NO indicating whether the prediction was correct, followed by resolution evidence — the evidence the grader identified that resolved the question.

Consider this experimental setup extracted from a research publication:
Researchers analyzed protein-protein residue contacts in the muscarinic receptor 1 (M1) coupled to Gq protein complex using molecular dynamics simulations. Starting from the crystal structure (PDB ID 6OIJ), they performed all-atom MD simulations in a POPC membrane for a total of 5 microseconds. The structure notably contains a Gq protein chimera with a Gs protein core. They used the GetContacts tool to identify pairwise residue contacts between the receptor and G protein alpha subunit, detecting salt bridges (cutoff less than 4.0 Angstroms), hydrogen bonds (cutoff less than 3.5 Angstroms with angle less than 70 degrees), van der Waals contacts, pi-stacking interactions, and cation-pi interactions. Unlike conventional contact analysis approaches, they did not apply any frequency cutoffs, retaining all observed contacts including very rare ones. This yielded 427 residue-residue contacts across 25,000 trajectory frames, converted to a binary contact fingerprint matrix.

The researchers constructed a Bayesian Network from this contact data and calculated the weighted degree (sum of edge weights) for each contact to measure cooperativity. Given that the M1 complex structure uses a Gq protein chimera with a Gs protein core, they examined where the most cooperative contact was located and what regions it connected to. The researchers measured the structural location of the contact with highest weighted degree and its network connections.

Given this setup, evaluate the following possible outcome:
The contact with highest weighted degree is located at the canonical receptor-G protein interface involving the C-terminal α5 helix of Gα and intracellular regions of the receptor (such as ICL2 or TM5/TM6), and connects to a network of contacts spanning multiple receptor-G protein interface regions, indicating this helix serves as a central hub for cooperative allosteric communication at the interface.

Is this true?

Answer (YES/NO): NO